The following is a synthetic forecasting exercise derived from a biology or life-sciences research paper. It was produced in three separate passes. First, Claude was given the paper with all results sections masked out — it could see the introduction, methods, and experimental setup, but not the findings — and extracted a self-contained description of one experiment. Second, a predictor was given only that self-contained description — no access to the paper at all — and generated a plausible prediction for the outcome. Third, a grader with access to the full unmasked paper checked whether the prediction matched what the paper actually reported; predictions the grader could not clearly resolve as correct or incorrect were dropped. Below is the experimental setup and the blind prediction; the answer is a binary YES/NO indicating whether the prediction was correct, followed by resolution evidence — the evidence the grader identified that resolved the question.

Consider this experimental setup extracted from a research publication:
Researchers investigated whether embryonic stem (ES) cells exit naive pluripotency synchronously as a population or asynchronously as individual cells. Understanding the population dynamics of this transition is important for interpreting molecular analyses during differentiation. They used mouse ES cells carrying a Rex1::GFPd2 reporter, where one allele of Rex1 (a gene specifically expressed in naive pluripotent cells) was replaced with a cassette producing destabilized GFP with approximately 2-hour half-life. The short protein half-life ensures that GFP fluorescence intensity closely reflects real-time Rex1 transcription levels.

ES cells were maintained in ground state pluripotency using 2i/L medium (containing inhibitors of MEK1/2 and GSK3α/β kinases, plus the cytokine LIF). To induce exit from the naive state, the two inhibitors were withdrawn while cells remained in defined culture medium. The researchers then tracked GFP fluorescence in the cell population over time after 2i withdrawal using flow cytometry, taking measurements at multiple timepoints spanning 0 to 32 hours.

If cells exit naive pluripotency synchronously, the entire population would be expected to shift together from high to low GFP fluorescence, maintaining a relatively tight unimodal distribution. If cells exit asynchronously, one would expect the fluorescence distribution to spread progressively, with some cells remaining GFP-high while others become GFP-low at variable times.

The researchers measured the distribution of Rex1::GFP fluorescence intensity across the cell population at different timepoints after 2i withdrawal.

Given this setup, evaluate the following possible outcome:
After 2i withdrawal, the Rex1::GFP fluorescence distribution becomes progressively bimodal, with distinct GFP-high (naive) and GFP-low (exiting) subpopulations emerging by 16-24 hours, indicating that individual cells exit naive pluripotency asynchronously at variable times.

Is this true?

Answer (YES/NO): NO